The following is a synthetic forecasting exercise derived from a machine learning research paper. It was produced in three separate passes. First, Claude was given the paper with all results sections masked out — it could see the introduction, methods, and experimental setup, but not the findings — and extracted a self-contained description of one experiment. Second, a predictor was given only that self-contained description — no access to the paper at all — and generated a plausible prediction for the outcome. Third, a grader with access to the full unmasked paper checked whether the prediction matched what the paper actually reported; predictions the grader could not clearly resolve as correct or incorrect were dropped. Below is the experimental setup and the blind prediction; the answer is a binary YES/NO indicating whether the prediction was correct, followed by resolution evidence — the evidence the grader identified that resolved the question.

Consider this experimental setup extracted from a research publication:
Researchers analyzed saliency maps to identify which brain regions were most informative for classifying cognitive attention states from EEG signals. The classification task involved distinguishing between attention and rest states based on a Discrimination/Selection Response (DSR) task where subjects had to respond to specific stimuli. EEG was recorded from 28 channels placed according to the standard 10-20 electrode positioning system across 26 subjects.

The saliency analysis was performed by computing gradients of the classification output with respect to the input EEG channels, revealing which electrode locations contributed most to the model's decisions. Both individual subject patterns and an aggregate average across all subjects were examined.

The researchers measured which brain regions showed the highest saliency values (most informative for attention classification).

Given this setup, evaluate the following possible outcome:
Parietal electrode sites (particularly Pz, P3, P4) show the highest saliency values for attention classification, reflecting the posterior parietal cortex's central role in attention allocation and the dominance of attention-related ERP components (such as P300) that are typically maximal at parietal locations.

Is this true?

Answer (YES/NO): NO